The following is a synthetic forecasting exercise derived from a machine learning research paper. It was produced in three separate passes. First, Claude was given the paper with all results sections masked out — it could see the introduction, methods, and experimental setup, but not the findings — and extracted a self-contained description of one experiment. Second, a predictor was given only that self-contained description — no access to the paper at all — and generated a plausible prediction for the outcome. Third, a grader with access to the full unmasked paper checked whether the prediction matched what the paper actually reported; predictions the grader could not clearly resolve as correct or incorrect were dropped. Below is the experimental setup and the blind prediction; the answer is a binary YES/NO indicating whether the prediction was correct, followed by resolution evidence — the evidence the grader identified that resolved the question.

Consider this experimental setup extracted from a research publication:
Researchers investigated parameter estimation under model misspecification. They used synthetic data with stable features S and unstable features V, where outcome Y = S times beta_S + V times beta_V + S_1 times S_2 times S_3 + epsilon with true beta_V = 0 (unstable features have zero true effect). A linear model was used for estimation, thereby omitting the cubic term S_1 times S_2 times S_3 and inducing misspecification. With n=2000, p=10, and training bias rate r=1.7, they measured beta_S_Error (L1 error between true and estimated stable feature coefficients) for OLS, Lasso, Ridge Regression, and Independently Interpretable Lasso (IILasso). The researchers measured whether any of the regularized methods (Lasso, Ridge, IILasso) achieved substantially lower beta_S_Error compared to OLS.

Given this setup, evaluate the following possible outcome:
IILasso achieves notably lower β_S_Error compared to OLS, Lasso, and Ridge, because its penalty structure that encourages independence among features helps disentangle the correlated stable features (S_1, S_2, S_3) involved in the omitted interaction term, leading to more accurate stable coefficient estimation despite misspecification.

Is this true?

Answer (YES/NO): NO